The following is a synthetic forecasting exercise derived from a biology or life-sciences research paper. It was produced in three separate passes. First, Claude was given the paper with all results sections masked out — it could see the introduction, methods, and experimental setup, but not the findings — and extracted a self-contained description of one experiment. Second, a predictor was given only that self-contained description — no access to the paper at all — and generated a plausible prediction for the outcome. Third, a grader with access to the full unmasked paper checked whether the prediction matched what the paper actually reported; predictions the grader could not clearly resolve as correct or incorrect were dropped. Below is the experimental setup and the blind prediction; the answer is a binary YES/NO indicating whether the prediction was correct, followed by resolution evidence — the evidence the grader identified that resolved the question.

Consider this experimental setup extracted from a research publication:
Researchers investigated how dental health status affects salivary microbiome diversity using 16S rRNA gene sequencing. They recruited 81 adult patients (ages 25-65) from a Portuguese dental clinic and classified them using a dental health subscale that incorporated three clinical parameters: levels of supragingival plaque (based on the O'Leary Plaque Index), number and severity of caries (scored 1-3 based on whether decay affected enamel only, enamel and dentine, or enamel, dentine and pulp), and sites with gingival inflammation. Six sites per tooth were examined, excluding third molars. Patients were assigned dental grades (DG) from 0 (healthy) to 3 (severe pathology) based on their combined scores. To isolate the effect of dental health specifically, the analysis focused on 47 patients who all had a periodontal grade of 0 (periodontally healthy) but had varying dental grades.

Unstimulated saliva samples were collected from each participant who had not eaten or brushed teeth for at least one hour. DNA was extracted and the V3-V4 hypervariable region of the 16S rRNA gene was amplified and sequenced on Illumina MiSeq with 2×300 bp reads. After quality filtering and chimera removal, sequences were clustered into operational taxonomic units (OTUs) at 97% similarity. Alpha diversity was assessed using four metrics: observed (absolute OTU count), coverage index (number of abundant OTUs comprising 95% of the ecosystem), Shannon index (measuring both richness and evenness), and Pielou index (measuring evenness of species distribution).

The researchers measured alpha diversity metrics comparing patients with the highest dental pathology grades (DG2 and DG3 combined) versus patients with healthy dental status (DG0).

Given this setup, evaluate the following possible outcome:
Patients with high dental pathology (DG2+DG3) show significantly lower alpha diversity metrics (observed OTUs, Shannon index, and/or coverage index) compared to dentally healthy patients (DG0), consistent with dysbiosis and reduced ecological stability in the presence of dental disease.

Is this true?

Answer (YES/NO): NO